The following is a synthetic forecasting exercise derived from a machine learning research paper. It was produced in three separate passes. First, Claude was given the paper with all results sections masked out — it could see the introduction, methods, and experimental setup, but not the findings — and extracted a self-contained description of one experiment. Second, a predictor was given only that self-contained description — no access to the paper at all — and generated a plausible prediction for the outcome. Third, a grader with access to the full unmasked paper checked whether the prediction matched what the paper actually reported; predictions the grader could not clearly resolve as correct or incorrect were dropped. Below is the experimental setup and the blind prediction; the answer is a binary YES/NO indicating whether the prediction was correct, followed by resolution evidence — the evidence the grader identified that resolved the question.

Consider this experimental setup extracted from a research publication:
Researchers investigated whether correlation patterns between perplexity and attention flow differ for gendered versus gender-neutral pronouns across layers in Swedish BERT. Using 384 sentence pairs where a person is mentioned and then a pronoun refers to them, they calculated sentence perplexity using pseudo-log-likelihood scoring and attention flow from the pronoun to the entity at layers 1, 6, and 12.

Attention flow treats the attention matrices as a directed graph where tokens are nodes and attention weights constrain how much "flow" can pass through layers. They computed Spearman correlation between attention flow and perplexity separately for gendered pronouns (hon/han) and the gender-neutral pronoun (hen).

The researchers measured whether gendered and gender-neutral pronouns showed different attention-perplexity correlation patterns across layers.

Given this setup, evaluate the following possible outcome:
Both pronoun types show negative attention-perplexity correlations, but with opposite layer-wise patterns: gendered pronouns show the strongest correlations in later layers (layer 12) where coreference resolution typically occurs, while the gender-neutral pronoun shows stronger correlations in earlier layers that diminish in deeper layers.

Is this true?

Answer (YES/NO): NO